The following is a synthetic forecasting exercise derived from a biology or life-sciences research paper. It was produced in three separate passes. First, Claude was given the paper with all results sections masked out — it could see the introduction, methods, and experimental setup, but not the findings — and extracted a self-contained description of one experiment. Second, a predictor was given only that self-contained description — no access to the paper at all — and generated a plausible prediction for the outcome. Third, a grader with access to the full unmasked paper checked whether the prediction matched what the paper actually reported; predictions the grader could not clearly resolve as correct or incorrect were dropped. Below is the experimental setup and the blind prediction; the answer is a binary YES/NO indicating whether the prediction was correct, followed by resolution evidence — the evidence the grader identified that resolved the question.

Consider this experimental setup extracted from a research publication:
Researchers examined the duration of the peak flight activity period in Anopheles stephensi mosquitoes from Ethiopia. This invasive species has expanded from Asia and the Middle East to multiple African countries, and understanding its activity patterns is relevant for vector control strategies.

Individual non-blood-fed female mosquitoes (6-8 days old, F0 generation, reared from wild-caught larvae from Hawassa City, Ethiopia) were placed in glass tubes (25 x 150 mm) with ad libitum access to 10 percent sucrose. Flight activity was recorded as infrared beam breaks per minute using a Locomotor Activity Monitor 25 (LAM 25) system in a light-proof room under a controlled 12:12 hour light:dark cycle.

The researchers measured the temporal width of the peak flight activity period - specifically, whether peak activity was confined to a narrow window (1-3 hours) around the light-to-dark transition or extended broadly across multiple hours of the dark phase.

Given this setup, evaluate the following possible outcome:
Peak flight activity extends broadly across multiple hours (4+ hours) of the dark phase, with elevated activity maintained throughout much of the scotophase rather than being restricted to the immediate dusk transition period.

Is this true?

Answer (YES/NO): NO